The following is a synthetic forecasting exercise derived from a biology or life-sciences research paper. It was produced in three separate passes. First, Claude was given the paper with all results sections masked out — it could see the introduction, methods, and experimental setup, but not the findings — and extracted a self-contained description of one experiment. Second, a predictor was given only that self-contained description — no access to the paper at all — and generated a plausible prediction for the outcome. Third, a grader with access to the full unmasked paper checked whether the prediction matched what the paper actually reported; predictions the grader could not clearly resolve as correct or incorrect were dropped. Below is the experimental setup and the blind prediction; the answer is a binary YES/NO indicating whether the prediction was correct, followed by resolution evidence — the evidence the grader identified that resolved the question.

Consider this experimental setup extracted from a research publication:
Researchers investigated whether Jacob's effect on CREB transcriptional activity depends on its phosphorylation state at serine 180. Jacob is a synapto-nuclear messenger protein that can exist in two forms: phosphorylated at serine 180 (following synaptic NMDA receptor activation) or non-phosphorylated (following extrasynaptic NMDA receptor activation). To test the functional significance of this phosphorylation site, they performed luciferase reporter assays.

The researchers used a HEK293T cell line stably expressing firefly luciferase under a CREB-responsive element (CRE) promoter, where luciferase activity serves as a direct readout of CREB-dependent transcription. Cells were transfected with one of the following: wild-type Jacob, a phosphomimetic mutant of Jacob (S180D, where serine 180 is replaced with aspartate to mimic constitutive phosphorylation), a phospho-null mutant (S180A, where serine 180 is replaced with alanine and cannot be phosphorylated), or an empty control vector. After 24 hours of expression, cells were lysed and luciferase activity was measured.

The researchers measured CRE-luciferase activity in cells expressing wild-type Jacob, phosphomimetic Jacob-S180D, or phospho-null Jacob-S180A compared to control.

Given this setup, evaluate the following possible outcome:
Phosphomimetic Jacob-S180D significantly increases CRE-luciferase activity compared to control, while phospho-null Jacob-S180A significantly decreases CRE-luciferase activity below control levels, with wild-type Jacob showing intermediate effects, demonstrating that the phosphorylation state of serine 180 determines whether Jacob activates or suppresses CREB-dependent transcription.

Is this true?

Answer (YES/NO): NO